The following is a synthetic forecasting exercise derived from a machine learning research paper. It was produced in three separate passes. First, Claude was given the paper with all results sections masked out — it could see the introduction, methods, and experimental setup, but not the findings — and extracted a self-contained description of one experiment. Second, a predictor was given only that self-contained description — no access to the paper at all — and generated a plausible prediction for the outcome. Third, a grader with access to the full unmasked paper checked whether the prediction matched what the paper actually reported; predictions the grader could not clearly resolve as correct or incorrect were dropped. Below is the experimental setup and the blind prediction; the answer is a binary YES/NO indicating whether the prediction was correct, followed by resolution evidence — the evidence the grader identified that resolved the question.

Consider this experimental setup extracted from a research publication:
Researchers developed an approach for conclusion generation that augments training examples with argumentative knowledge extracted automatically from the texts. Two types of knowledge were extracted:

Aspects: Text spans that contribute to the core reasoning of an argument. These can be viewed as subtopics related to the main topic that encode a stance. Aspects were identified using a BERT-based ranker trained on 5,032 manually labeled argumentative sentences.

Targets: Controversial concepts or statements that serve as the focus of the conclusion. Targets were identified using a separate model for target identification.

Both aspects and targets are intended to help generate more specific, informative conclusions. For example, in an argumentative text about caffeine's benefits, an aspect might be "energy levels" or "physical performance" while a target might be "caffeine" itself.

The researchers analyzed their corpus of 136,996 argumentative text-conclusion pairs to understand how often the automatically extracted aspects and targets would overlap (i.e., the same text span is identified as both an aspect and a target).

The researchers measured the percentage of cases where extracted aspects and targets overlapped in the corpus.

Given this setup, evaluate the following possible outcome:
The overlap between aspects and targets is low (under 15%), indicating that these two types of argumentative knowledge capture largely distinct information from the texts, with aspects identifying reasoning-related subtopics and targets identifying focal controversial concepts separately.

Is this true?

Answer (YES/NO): NO